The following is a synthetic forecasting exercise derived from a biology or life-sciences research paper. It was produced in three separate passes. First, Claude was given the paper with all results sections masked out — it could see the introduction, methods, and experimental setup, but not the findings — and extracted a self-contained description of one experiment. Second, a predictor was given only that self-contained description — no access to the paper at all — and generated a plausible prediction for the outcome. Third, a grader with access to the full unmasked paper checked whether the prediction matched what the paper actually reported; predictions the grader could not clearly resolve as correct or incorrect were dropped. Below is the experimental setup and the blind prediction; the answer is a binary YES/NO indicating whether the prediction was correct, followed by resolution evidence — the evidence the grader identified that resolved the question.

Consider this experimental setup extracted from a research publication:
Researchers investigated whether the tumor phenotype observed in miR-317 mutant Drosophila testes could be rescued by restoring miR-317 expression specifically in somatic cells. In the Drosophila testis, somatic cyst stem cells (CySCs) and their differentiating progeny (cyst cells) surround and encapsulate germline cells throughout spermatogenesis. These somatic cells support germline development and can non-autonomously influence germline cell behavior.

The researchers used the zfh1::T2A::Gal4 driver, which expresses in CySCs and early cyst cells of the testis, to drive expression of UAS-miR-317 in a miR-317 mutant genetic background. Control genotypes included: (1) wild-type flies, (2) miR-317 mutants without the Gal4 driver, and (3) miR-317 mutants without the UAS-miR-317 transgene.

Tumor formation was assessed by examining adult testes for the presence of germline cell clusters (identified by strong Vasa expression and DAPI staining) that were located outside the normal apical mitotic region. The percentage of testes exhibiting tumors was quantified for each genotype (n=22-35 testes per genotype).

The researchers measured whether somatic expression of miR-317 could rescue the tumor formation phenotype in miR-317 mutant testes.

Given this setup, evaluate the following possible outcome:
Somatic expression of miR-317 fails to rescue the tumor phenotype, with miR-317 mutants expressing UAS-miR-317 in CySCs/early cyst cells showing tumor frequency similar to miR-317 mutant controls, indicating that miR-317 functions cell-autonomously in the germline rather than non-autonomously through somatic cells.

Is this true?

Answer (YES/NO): NO